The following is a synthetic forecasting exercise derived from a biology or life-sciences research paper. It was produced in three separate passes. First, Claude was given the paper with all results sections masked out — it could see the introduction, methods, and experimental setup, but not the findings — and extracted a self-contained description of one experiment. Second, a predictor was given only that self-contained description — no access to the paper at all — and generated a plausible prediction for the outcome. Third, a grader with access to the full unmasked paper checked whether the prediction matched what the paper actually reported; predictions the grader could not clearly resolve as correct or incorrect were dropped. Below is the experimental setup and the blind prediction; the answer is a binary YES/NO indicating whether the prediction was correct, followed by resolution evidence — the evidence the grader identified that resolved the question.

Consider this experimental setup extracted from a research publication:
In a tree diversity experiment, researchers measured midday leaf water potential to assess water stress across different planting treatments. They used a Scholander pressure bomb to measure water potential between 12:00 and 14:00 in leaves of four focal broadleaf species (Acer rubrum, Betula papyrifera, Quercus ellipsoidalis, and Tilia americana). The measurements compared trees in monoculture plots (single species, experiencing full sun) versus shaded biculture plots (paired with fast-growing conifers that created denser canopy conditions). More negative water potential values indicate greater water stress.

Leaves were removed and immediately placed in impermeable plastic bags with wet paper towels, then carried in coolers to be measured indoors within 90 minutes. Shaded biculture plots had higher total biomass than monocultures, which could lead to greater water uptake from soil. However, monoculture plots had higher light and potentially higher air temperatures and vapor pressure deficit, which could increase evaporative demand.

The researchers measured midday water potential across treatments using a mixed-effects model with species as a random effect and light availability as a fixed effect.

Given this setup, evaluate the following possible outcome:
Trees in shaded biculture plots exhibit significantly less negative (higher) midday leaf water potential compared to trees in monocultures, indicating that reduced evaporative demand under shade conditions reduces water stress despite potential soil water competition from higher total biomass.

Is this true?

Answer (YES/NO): YES